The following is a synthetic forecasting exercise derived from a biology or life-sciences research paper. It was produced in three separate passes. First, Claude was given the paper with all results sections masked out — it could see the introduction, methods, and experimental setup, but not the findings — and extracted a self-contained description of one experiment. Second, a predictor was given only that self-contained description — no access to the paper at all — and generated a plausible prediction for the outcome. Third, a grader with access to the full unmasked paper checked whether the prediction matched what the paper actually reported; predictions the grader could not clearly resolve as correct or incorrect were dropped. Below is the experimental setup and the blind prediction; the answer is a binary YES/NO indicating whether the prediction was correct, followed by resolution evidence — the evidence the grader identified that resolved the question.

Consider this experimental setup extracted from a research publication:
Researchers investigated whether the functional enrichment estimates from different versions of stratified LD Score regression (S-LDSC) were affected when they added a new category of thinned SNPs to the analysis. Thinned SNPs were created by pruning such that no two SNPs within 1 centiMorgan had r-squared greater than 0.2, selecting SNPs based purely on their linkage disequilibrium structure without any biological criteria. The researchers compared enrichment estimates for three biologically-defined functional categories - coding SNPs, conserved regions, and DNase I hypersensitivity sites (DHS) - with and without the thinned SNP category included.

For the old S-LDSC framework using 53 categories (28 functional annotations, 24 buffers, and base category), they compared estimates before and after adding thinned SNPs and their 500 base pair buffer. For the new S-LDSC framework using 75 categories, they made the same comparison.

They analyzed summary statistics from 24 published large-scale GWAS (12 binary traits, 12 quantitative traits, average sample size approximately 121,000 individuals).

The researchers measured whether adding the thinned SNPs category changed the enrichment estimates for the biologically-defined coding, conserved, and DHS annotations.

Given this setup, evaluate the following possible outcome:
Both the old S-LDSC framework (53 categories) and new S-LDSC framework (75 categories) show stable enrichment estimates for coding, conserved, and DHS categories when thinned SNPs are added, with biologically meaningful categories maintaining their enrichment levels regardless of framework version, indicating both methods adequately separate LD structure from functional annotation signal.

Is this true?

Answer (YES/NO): NO